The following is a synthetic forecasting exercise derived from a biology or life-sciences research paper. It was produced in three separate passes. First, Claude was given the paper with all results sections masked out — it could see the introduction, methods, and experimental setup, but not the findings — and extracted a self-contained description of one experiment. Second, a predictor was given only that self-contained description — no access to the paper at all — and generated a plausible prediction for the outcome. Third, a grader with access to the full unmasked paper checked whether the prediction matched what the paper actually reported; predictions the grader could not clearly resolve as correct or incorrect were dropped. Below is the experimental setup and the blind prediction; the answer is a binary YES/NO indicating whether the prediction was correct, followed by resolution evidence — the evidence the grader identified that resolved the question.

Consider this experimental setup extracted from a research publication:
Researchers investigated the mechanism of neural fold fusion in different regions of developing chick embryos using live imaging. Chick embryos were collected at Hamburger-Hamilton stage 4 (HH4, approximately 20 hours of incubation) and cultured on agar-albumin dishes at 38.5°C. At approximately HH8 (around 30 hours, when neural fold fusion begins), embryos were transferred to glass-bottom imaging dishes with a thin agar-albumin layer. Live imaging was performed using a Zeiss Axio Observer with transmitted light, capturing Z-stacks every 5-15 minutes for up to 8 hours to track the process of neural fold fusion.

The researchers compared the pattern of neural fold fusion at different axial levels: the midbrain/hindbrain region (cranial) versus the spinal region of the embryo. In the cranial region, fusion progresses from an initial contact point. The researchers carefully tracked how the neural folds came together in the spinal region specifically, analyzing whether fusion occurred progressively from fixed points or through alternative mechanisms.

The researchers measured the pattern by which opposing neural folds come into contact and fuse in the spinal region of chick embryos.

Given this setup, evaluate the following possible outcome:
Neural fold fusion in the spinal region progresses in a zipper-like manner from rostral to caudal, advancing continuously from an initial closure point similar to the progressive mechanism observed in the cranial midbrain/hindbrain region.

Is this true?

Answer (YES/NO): NO